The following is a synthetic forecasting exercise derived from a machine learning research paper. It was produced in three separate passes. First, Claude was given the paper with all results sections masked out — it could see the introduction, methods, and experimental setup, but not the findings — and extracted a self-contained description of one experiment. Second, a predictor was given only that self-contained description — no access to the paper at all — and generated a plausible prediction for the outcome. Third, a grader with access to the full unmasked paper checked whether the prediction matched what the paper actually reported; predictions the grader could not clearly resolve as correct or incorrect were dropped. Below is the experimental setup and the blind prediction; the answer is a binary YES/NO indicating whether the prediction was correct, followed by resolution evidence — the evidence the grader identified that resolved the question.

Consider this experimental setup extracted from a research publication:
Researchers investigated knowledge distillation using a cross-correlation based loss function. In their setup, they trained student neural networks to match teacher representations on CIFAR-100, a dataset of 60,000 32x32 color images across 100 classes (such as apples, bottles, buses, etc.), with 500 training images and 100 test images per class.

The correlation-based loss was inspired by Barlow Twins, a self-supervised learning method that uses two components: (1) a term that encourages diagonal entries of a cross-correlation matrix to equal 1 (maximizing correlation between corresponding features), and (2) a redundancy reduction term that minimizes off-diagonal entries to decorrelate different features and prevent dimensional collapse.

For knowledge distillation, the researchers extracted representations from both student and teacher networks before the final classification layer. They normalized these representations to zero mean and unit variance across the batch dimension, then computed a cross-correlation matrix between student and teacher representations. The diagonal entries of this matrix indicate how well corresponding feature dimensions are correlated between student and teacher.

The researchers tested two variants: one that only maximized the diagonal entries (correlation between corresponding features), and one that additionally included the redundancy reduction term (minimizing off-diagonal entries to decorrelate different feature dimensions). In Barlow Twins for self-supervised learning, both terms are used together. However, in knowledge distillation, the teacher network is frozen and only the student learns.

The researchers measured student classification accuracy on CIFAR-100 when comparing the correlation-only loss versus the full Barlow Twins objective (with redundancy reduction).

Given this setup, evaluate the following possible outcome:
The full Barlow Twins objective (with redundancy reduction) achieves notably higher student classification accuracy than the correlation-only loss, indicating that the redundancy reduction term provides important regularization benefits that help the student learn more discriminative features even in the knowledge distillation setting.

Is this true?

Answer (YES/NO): NO